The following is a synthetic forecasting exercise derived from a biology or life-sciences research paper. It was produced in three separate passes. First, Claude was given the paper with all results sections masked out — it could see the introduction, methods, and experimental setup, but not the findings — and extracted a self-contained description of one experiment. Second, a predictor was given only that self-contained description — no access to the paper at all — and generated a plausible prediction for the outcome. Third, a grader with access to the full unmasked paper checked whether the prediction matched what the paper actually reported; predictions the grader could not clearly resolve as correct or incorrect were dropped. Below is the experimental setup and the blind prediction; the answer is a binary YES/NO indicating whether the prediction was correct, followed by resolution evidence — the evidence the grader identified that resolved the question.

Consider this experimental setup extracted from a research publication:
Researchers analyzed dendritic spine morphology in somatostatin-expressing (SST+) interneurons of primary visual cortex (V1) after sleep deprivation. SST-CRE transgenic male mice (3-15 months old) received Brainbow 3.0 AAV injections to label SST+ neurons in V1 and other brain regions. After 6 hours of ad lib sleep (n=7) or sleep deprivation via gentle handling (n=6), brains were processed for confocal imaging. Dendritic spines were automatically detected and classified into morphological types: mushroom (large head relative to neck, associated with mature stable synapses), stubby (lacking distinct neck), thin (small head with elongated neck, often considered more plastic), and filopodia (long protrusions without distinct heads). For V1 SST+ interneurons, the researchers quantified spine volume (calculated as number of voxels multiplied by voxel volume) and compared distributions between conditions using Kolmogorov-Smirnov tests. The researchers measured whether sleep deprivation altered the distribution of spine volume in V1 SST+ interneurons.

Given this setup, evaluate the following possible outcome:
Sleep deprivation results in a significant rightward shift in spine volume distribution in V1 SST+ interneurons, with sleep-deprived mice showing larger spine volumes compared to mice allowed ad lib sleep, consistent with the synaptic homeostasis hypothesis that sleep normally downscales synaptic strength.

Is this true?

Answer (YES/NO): NO